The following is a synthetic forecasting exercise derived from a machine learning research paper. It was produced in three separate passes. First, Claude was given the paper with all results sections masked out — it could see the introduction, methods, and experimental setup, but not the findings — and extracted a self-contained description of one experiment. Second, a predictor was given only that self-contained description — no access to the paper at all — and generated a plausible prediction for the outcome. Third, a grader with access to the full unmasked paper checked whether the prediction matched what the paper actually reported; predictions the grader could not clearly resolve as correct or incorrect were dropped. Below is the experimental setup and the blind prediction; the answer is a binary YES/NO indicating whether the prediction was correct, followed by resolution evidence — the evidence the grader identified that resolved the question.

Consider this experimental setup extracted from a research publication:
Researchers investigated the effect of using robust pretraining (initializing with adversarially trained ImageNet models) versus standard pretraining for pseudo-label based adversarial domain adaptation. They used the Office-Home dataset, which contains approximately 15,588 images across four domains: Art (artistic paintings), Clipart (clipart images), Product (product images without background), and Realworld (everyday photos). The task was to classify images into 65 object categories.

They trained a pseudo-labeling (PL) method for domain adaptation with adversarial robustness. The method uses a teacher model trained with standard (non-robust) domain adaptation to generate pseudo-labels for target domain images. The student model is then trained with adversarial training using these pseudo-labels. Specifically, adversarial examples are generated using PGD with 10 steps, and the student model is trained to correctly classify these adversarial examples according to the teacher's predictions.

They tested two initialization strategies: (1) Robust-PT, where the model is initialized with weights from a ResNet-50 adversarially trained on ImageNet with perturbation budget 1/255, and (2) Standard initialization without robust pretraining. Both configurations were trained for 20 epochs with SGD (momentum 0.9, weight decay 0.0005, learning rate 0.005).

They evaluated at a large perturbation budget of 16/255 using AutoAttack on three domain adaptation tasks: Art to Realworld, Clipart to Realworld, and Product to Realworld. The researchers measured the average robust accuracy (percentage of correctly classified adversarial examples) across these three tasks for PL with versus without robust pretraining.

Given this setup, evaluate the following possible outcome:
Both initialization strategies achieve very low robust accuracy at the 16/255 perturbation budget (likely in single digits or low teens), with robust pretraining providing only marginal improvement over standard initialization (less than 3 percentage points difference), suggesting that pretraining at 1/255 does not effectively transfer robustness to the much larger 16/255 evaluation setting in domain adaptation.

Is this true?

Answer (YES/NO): NO